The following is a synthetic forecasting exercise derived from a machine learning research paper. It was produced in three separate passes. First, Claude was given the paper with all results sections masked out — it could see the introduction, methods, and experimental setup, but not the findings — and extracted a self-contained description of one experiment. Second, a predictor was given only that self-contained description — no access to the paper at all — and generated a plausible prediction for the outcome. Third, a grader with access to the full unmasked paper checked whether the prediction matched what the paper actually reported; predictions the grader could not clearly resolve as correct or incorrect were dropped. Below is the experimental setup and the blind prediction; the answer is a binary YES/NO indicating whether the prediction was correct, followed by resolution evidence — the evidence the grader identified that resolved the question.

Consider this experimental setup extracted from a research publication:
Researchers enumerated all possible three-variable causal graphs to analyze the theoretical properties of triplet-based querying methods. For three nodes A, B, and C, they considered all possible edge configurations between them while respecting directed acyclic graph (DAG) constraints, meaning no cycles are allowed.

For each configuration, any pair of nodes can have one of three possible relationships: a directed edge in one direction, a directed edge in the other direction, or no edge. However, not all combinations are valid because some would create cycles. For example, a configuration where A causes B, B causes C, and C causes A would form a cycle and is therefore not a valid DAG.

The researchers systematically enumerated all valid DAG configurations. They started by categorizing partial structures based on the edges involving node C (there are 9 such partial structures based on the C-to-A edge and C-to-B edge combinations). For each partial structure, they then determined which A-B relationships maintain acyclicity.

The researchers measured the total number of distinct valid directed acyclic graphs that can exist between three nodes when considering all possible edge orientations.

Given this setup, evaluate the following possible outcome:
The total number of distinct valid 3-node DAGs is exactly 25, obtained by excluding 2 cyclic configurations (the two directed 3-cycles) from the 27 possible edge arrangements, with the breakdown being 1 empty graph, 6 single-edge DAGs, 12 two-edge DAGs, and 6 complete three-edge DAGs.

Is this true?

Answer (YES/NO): YES